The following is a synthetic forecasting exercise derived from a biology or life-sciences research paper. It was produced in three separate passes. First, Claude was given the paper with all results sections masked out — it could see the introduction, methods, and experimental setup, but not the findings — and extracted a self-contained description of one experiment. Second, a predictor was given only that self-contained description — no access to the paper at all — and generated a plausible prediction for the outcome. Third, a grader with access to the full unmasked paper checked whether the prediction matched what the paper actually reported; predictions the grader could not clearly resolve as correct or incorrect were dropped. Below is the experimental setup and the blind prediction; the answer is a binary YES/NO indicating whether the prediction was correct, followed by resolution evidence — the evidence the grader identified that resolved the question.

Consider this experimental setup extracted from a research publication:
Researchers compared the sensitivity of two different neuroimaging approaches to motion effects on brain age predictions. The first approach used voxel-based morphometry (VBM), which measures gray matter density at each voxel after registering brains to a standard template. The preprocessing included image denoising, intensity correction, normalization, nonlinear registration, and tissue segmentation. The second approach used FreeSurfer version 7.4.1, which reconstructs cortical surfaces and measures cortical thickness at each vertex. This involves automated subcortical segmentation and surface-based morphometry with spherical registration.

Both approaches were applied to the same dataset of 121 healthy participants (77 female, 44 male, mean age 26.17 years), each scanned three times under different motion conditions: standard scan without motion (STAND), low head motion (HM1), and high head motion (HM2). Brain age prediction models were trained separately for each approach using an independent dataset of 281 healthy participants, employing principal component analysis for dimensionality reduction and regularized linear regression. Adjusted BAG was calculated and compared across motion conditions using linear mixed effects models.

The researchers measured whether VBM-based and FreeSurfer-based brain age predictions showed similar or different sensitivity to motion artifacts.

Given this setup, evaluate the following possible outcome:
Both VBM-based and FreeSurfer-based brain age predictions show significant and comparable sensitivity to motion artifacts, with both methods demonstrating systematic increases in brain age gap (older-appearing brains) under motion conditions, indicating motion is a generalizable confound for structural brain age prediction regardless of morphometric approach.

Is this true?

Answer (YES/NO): NO